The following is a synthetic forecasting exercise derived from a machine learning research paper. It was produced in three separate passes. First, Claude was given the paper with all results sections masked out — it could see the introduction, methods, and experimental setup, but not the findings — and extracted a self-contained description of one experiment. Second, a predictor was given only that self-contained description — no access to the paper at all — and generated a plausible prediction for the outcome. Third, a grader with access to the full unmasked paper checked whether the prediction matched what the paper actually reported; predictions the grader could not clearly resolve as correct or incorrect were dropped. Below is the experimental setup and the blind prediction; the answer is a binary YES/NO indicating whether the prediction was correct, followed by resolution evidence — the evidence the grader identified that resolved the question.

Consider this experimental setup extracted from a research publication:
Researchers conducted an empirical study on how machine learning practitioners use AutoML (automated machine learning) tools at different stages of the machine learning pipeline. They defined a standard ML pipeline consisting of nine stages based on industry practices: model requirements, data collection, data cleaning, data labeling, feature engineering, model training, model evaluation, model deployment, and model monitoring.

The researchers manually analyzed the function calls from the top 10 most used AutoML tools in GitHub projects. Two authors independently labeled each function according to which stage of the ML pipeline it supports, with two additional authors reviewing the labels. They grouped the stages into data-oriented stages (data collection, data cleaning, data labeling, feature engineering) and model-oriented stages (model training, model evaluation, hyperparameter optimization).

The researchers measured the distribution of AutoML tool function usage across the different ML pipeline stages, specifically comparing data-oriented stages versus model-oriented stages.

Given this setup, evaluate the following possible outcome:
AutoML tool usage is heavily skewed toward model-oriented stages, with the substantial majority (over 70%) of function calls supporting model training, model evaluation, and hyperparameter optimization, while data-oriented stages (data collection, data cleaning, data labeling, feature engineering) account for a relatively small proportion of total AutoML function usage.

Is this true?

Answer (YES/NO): NO